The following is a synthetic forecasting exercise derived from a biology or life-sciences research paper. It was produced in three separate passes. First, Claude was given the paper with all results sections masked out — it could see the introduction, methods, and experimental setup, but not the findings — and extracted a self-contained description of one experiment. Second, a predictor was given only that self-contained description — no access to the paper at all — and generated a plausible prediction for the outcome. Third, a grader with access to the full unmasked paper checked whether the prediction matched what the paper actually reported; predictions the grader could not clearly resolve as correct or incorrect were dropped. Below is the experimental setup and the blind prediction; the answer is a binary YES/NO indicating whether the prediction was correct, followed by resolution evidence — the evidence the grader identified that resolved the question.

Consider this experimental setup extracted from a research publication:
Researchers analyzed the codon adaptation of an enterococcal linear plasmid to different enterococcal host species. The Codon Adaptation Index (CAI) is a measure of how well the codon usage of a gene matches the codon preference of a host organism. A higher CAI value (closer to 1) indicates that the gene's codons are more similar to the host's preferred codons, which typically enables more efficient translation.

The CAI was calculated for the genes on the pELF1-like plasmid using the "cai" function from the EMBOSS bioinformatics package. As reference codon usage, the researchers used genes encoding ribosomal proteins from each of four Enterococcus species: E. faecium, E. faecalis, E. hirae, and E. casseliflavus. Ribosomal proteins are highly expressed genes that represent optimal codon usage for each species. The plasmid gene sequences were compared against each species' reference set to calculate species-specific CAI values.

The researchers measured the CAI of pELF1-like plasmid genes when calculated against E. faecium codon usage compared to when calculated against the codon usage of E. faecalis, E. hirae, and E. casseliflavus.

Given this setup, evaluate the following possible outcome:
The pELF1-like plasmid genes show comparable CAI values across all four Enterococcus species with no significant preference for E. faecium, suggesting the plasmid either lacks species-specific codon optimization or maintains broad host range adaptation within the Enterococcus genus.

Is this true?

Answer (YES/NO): NO